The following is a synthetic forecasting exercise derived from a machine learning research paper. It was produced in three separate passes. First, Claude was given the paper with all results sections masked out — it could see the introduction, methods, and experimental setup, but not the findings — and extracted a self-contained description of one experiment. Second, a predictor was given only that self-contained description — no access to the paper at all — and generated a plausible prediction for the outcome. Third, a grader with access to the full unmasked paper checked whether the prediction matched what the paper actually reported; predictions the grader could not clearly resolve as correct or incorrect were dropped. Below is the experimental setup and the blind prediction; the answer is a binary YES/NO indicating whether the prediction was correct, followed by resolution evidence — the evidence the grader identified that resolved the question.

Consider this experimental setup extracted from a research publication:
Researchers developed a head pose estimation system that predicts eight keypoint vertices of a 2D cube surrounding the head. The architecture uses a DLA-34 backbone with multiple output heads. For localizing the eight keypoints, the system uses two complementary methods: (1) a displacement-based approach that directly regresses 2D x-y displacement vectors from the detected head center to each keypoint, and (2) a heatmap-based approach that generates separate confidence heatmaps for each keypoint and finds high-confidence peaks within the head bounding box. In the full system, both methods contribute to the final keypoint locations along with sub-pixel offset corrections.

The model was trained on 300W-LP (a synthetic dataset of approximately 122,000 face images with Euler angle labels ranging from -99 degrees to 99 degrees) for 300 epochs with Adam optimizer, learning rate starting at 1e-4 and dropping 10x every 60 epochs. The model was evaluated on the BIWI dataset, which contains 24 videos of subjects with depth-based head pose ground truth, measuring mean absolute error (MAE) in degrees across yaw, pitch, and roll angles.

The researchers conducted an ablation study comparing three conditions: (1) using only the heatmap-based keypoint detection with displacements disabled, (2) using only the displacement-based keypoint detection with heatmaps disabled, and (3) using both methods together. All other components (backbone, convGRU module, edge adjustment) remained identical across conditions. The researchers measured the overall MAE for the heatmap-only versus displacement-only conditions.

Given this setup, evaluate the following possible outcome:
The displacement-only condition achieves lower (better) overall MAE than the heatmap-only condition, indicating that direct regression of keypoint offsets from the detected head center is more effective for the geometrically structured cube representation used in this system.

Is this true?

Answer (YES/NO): NO